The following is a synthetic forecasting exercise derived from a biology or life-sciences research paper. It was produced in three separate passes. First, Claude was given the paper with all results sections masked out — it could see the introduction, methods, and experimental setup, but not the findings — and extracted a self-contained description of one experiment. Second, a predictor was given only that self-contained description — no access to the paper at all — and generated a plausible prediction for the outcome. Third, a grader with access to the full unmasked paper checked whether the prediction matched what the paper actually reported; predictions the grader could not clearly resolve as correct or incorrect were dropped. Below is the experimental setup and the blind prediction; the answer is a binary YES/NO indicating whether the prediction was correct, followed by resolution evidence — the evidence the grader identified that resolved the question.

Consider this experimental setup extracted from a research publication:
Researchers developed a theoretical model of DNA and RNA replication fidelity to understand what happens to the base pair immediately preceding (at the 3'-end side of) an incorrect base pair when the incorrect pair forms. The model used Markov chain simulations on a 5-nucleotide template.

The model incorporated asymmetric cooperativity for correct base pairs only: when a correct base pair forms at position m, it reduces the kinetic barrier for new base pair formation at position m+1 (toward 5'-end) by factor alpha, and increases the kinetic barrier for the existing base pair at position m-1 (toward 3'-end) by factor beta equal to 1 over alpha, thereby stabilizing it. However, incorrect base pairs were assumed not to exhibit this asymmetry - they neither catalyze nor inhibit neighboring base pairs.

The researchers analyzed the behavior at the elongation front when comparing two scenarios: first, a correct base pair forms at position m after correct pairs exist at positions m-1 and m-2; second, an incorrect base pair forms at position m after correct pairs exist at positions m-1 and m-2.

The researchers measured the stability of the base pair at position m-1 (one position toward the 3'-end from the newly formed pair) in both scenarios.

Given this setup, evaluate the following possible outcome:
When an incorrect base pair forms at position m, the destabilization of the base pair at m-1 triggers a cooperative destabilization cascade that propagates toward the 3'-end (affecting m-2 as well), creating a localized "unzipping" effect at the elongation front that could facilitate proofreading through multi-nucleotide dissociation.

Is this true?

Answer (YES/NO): YES